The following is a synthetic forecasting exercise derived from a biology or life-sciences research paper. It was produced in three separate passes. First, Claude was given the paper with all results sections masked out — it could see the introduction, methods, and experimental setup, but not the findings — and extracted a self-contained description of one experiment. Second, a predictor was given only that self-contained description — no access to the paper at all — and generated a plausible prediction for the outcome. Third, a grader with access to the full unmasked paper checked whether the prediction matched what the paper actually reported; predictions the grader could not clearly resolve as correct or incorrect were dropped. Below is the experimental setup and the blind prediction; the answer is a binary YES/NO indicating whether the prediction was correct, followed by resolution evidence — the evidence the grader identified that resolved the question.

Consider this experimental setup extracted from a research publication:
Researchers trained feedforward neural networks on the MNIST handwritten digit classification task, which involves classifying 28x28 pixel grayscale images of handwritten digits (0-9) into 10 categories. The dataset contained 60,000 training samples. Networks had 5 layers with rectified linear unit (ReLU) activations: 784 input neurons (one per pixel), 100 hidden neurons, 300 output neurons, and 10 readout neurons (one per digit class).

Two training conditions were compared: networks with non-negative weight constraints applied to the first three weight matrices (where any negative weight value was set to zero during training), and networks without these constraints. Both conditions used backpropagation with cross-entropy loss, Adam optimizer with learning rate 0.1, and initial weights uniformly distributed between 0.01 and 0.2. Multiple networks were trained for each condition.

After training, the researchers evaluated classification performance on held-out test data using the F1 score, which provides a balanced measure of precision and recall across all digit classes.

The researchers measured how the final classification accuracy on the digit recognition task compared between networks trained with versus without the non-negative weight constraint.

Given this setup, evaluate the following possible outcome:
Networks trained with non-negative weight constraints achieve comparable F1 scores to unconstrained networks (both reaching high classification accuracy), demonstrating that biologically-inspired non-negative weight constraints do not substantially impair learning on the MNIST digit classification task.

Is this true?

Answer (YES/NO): YES